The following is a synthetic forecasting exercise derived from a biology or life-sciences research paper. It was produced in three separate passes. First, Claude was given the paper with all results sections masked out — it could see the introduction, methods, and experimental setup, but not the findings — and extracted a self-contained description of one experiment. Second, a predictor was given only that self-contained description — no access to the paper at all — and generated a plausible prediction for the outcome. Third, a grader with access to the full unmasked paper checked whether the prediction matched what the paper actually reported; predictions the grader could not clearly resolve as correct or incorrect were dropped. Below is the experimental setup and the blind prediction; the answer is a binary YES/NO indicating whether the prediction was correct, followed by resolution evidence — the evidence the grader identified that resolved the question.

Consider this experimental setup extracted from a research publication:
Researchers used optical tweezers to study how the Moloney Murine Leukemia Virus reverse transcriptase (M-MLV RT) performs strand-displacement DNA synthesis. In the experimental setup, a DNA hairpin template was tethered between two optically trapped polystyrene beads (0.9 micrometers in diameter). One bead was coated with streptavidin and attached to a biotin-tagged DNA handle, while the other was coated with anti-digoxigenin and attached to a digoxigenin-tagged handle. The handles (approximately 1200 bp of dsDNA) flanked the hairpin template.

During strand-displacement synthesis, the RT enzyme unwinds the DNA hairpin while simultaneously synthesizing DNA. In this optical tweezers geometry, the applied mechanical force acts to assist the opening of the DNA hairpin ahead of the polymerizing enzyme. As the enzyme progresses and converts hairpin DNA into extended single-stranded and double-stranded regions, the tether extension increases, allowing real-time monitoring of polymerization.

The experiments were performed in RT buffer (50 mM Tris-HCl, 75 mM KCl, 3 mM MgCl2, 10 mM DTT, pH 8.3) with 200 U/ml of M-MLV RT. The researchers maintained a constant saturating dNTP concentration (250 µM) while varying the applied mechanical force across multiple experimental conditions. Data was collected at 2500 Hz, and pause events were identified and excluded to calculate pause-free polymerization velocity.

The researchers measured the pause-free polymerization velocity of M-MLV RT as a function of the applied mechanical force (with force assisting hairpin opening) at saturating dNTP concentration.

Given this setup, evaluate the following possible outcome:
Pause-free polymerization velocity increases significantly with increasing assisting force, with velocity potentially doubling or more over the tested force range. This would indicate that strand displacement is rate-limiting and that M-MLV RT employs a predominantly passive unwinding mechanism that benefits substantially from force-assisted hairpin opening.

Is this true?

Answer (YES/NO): YES